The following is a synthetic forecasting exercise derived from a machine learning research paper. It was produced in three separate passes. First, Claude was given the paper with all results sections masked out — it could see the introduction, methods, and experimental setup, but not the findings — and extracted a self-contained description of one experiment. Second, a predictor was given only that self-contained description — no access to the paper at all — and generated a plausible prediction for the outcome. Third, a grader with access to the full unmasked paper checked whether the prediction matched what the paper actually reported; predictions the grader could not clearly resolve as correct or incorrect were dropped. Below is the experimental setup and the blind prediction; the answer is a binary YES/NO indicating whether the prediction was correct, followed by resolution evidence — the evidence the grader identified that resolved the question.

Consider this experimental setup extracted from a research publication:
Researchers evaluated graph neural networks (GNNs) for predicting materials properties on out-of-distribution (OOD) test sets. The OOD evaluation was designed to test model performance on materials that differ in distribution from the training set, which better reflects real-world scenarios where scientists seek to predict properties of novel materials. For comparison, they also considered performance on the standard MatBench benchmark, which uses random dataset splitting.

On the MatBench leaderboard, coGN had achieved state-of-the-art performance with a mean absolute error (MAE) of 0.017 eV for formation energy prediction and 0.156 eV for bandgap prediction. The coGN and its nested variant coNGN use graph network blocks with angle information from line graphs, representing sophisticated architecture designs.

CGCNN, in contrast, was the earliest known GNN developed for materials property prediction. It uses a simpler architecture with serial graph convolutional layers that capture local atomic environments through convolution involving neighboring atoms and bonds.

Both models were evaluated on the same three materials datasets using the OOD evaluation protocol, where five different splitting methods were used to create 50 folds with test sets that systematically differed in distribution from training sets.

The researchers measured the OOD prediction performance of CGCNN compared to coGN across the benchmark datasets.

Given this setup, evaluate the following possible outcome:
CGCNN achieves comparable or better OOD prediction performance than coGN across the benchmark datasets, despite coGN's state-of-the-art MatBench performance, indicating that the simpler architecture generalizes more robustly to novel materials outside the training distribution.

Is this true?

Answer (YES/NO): YES